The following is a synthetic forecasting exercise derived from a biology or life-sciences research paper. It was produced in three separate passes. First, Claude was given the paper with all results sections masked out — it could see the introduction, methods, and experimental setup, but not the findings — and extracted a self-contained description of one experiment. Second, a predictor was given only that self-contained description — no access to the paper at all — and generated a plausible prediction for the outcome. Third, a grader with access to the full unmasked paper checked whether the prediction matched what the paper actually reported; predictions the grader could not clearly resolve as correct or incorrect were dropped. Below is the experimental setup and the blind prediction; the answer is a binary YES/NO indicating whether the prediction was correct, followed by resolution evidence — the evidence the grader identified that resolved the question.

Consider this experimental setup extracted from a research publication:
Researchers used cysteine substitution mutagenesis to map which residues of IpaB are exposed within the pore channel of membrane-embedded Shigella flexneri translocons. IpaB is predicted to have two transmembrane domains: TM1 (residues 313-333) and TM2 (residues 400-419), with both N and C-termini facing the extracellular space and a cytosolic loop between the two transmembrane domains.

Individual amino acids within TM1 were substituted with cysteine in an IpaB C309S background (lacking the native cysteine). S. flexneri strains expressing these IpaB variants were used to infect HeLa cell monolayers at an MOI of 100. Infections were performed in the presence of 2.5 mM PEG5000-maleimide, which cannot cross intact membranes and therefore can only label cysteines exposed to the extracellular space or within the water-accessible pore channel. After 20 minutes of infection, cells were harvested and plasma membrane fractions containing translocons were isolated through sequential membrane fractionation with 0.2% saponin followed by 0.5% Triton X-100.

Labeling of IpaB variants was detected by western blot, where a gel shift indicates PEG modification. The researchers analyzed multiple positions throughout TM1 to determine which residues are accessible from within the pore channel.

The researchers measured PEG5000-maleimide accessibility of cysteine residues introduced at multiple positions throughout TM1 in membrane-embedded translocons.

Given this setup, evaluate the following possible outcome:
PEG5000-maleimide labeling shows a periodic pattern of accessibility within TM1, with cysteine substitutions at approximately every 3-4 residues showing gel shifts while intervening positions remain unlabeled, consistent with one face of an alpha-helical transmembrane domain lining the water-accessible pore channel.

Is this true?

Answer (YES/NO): YES